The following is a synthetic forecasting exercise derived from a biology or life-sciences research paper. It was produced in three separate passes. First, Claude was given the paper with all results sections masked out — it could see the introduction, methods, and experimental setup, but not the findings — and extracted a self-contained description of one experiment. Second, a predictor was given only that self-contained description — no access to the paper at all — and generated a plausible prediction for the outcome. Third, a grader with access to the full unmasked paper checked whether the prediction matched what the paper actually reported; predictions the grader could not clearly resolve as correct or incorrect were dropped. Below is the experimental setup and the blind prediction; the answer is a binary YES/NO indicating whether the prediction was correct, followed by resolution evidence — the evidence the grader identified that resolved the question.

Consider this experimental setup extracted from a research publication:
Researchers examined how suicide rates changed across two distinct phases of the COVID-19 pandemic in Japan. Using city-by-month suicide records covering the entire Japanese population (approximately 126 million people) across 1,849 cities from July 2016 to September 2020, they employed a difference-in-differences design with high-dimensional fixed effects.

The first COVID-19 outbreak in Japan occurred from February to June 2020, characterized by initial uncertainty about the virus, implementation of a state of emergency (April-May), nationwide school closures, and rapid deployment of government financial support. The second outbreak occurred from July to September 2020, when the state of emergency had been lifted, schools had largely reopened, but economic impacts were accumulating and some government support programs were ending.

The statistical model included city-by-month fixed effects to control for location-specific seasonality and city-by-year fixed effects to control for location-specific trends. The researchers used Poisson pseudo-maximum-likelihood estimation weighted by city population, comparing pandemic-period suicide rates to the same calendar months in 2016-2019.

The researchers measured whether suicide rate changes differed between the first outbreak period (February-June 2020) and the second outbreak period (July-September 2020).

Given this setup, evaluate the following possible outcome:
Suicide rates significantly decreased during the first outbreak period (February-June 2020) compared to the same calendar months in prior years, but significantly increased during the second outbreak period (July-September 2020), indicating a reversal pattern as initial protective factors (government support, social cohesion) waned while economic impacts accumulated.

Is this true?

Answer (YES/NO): YES